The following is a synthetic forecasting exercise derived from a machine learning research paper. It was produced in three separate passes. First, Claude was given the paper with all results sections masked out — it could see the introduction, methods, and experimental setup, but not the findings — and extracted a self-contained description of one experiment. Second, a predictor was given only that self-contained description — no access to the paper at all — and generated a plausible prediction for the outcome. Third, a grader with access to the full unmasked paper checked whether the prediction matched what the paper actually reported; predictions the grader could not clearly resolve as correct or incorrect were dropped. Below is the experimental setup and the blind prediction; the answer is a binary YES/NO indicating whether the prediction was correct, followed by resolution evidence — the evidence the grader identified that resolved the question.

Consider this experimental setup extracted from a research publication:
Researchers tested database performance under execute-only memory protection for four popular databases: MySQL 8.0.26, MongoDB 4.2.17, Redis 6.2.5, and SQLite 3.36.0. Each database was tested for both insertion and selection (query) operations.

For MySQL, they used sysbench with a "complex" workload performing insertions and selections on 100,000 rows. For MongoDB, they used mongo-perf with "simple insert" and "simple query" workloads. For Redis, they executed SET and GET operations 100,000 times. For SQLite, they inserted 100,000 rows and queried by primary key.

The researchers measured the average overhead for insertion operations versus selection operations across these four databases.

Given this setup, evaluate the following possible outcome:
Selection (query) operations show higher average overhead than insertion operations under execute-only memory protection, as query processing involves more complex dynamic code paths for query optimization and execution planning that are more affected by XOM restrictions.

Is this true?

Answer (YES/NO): NO